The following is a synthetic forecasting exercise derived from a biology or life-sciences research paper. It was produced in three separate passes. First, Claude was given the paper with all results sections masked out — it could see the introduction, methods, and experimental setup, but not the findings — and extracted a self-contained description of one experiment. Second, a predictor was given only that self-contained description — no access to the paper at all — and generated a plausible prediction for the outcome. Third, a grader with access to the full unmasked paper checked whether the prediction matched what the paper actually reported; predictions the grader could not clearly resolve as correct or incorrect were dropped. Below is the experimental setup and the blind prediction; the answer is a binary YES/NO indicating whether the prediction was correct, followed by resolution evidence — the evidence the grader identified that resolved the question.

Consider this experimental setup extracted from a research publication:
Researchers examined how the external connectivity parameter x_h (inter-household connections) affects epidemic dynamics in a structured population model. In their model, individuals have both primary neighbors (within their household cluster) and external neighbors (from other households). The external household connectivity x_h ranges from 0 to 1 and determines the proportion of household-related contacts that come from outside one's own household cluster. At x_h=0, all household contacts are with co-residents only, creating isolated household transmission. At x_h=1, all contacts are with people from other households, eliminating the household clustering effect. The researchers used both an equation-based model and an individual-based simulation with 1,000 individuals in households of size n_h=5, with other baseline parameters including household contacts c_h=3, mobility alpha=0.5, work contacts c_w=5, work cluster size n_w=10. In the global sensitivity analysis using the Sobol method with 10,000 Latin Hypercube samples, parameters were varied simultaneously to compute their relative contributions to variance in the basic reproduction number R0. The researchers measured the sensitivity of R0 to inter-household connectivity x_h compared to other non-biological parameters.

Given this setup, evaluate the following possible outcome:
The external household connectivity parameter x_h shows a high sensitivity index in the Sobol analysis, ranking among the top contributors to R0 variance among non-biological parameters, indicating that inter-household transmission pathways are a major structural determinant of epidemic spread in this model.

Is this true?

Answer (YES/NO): YES